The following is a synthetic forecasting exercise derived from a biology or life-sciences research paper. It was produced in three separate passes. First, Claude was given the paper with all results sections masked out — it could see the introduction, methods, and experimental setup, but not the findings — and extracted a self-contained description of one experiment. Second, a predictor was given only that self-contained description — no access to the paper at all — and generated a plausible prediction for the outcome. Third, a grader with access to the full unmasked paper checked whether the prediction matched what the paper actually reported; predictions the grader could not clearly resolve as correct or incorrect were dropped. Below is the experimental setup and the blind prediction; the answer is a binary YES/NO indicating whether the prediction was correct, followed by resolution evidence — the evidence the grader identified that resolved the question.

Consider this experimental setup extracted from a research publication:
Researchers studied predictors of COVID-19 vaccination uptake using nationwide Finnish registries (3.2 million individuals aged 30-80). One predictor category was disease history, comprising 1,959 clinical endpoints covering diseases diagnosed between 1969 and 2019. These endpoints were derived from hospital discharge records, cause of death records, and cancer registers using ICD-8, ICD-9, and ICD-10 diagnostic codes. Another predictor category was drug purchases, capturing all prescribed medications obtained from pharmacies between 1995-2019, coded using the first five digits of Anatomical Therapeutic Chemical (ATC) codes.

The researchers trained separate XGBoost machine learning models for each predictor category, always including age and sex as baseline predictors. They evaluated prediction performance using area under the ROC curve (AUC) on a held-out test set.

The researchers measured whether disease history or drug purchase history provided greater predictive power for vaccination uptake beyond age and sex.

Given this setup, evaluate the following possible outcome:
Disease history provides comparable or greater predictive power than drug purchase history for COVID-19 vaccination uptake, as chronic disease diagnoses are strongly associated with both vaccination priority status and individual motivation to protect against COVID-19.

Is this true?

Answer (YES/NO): NO